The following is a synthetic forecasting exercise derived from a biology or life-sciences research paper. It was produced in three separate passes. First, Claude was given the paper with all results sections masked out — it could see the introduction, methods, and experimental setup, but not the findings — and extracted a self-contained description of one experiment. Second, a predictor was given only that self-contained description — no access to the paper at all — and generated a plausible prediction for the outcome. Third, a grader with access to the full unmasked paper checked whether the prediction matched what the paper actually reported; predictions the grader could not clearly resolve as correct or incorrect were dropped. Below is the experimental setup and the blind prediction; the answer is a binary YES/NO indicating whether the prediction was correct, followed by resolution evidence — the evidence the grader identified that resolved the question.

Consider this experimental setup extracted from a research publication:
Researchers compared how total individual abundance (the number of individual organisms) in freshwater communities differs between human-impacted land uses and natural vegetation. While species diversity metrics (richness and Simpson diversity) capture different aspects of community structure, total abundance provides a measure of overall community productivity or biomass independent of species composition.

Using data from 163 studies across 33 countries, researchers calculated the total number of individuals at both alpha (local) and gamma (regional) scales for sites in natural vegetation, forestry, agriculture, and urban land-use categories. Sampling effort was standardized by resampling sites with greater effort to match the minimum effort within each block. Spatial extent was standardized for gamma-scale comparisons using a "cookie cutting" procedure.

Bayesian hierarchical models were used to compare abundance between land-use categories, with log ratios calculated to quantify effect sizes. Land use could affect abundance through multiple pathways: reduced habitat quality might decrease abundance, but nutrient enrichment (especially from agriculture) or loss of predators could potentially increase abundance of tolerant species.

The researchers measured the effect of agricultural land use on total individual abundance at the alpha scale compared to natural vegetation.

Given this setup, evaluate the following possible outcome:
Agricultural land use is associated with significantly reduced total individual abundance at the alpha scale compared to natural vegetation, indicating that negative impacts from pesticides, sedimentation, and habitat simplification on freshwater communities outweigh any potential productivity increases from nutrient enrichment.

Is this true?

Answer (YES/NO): NO